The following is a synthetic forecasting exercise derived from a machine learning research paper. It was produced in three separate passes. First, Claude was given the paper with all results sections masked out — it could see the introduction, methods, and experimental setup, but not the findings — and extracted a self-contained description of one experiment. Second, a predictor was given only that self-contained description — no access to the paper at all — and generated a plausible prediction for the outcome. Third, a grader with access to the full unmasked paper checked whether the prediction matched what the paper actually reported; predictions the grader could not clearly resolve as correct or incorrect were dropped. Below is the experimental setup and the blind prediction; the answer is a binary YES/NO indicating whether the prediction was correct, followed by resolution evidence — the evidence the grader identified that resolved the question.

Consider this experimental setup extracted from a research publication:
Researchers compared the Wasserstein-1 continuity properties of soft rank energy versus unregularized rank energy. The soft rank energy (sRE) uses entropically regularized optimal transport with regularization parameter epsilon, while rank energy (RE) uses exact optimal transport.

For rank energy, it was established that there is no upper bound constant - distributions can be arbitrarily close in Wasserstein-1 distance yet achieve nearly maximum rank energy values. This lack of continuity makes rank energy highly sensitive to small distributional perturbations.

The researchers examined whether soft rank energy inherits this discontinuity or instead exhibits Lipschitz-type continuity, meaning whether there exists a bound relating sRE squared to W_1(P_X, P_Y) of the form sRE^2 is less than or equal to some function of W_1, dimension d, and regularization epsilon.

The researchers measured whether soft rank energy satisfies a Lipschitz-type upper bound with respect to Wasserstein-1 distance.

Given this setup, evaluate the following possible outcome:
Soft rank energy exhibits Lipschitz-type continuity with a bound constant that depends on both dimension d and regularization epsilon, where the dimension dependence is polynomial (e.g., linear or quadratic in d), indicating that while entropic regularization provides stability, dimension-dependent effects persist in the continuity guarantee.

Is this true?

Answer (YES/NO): YES